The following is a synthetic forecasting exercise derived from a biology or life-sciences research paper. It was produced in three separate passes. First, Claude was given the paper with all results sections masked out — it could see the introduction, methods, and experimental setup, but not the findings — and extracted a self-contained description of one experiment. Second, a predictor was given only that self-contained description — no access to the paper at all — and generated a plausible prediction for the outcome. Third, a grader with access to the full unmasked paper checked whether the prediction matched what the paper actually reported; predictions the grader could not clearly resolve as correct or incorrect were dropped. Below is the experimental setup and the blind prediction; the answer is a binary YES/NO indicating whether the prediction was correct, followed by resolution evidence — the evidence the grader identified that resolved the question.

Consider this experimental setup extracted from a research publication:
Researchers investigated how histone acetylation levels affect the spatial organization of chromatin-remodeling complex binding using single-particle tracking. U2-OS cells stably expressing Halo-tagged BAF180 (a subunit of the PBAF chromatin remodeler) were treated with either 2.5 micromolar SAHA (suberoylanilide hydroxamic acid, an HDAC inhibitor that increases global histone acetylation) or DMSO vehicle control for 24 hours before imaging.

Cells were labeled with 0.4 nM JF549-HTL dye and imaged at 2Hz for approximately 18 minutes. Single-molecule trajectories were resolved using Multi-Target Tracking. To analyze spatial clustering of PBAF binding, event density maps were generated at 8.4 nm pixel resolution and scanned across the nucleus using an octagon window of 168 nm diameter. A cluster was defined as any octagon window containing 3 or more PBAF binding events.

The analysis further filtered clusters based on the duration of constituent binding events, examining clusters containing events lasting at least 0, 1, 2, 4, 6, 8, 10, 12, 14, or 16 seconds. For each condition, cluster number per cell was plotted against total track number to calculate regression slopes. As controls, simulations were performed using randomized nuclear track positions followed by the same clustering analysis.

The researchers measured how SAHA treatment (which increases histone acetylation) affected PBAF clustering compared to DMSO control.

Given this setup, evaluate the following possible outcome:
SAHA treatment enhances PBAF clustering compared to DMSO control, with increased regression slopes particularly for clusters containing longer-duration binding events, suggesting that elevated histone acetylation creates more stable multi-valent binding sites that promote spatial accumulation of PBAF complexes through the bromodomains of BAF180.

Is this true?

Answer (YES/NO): YES